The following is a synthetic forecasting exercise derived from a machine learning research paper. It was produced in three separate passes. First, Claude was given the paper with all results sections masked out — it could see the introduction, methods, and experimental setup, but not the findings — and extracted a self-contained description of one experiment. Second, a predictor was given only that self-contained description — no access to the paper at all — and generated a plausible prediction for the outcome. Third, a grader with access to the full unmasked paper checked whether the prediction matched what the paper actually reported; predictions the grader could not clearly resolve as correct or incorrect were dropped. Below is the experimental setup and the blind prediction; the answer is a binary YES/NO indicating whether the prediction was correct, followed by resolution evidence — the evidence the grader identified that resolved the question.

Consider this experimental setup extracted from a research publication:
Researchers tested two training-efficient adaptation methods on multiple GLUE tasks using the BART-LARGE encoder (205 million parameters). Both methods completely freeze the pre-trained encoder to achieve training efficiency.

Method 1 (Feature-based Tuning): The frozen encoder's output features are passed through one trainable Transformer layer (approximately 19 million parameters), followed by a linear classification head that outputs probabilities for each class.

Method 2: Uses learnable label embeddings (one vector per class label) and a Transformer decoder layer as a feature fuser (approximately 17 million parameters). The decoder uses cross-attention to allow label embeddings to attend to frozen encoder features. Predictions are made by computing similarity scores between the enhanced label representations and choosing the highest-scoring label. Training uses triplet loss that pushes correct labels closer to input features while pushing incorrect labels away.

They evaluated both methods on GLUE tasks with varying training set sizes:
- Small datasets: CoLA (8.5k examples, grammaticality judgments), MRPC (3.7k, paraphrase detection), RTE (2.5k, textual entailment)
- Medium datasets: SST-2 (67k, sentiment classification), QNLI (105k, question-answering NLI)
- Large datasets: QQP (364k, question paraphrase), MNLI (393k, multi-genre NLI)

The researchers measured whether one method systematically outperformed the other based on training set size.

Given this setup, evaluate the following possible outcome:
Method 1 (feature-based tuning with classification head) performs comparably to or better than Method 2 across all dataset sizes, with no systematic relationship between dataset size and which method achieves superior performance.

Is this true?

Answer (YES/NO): NO